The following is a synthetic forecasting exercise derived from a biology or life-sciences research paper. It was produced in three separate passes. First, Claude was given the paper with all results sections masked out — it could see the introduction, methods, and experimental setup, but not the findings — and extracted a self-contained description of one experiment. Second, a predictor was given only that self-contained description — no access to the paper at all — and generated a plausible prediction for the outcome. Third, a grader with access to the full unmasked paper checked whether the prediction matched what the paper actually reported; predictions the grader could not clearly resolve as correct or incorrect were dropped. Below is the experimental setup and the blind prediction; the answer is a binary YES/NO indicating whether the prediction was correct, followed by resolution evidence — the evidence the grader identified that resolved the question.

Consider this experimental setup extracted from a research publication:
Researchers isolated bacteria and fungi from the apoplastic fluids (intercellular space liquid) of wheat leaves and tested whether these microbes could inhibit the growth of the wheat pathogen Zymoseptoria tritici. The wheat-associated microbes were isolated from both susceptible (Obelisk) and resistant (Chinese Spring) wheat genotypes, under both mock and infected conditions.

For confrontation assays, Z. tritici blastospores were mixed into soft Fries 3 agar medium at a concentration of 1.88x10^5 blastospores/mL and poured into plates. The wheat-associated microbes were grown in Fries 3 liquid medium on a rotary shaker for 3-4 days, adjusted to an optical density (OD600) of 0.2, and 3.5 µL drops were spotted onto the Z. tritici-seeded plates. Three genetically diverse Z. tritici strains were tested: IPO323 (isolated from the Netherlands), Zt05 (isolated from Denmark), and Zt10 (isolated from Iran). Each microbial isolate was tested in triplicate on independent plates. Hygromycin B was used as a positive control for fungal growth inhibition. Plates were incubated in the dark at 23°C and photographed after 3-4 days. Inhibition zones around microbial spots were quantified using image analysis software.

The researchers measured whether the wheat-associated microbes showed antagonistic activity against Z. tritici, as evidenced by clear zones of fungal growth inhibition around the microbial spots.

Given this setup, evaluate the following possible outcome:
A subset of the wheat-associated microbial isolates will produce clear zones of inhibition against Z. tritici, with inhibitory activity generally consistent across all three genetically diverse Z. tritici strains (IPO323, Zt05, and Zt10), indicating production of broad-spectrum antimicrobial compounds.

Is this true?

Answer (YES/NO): YES